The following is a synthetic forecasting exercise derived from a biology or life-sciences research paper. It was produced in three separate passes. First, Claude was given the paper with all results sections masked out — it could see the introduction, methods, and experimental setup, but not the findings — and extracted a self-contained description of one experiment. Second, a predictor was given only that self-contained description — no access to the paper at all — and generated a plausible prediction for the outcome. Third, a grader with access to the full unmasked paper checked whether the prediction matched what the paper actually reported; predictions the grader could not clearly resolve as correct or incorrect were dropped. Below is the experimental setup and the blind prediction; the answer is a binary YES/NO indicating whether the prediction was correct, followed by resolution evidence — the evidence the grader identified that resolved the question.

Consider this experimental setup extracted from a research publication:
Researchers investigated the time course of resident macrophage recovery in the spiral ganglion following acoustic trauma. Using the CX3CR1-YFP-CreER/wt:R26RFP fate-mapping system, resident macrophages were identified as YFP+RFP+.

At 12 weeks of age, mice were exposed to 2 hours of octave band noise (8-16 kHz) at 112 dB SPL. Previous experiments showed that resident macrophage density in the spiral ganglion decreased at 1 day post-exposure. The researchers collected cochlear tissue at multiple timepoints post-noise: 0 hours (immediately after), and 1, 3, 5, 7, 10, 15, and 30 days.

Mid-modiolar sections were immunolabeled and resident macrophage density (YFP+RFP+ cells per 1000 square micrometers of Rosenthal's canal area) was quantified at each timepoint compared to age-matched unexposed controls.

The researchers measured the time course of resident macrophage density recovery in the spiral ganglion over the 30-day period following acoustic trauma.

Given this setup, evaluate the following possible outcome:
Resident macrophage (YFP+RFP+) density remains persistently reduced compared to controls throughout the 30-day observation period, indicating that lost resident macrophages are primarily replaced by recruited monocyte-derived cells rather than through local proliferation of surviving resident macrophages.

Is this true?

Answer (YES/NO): NO